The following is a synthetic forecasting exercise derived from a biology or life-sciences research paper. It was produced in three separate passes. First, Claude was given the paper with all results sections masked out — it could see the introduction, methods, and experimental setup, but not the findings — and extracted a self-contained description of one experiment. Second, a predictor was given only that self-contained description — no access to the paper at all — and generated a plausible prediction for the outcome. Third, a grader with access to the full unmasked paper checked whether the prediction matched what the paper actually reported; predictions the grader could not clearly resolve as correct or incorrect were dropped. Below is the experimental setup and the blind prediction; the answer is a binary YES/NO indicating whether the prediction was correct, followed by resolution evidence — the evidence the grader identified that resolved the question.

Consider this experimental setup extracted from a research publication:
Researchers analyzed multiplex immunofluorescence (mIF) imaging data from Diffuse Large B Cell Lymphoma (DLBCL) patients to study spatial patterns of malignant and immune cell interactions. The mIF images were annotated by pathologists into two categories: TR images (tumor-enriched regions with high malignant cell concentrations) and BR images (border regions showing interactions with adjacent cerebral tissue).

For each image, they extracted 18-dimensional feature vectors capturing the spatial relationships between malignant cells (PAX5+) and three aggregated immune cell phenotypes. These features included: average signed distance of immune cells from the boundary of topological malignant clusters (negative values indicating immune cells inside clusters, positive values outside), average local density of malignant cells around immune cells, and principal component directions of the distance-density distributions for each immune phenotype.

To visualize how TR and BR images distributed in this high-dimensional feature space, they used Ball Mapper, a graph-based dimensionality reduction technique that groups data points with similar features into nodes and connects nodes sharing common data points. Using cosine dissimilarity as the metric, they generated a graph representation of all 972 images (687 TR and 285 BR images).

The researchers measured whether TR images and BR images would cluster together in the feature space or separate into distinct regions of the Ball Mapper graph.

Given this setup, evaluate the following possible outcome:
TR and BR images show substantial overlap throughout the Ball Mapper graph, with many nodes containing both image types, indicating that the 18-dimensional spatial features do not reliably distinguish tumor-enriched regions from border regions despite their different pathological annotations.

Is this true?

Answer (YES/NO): NO